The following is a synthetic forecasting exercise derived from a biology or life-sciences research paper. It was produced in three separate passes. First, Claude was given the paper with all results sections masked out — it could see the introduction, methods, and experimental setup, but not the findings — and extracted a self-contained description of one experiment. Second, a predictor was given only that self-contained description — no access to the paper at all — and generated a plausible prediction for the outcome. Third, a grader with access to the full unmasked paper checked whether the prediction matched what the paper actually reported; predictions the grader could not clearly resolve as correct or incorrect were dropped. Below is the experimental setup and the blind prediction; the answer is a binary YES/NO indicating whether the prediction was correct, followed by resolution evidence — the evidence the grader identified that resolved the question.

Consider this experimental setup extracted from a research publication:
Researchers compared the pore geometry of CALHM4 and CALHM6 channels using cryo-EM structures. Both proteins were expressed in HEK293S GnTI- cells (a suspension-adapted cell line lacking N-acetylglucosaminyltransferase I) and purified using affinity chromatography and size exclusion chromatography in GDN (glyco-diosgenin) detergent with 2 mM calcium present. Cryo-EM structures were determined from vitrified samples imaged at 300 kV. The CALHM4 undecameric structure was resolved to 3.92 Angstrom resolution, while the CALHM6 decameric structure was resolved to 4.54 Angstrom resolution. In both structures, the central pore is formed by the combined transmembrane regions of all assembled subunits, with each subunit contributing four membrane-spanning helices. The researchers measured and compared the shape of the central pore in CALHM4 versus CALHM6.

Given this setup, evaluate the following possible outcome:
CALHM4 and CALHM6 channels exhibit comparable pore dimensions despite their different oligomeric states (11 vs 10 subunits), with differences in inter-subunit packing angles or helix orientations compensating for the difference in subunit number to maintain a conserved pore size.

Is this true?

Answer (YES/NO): NO